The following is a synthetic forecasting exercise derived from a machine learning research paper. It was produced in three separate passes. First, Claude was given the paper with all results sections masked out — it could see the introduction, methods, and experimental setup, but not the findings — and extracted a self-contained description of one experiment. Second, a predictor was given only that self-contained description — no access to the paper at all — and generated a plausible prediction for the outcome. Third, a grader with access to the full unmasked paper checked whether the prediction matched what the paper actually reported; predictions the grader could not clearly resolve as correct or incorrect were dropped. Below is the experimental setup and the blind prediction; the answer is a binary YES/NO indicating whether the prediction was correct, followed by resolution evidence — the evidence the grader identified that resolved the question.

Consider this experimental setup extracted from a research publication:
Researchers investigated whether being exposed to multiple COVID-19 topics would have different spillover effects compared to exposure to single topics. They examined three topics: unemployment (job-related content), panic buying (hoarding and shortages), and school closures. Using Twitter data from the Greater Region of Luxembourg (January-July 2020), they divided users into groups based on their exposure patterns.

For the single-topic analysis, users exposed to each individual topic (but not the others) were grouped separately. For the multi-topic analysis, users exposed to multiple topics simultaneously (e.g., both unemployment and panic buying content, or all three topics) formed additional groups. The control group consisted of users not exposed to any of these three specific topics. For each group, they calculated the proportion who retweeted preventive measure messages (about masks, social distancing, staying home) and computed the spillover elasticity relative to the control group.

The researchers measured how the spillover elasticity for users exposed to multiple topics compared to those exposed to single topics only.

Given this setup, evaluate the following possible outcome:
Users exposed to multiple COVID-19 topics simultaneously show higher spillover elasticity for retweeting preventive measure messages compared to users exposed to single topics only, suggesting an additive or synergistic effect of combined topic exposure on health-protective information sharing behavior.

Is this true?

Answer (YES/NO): YES